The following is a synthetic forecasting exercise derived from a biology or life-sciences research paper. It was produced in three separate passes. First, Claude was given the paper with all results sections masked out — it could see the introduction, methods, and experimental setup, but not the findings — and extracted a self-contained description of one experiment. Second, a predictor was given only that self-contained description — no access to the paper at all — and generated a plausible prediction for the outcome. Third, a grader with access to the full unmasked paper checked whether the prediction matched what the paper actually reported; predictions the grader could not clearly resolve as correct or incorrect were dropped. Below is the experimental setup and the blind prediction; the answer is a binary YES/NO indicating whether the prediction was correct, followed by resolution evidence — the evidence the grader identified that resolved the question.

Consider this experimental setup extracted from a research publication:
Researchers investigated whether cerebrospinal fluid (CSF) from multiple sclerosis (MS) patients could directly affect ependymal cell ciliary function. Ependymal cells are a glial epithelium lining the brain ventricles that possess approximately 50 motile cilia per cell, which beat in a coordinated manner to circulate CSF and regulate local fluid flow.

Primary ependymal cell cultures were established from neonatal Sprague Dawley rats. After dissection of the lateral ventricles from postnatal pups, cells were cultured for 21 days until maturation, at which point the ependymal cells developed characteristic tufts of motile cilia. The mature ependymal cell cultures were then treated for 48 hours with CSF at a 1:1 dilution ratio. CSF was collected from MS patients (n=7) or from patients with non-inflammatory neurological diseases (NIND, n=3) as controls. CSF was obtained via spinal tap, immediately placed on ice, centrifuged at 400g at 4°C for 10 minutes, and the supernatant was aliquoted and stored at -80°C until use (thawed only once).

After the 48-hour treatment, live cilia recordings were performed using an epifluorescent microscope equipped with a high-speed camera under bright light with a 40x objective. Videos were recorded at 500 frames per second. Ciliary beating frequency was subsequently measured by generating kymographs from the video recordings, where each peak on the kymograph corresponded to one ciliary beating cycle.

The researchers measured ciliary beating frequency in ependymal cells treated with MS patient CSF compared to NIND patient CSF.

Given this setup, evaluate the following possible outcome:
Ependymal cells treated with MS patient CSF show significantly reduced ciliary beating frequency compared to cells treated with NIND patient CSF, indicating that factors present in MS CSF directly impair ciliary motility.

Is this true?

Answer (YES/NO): YES